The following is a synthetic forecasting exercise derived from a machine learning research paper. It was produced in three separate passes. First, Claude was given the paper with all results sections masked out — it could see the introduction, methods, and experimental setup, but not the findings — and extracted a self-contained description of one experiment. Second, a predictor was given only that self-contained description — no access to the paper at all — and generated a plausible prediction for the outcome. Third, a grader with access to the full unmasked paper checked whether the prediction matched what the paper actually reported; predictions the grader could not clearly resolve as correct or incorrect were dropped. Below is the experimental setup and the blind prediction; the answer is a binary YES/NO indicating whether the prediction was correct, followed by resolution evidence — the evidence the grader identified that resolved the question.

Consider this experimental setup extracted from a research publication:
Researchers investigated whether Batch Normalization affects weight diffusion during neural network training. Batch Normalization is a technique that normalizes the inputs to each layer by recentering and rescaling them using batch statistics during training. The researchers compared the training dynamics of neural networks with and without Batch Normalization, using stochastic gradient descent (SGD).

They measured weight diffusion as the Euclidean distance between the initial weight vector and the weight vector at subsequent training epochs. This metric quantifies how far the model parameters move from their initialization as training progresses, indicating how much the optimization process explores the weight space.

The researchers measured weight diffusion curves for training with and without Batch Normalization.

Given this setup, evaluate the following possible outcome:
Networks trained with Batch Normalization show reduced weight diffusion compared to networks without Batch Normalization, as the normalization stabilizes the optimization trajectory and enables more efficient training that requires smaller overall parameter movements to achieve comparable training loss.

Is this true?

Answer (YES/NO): NO